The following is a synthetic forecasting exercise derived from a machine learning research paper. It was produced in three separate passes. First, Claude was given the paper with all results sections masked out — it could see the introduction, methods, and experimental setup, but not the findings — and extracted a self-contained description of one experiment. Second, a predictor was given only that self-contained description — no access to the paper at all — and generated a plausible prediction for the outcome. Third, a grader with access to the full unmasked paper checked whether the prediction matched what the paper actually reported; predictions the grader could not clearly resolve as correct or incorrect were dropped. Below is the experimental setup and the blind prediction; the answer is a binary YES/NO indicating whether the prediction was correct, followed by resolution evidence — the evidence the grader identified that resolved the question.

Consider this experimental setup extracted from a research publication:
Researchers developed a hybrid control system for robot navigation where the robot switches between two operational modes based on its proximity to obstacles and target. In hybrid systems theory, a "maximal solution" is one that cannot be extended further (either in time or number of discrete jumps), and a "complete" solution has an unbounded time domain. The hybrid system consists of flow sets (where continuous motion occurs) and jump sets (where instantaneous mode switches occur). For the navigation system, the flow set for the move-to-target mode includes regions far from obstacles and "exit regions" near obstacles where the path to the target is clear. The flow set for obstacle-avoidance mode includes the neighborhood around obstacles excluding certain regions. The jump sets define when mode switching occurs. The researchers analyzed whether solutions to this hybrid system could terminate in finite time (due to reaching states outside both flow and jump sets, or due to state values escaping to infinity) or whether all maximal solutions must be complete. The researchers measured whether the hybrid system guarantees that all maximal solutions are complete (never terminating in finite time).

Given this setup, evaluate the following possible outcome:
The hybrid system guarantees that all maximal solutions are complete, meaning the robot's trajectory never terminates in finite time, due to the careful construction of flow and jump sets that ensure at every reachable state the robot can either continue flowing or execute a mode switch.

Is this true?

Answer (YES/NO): YES